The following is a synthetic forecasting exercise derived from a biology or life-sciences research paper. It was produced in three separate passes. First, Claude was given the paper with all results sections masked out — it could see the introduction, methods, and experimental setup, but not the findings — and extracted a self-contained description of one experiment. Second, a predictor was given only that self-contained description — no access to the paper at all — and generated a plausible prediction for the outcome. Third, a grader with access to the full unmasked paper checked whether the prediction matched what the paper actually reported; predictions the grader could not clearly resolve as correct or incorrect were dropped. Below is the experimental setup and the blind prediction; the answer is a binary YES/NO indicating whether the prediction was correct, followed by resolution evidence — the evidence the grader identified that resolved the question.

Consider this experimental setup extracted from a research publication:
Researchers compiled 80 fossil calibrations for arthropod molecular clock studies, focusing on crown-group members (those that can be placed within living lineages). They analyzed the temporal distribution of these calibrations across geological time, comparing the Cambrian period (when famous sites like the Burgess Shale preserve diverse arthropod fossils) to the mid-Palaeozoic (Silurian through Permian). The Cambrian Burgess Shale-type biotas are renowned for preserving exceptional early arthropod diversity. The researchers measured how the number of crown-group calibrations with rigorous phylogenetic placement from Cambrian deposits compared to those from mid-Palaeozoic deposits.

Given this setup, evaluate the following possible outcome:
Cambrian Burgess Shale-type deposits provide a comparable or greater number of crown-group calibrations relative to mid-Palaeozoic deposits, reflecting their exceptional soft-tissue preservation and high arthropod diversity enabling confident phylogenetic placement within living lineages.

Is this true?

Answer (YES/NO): NO